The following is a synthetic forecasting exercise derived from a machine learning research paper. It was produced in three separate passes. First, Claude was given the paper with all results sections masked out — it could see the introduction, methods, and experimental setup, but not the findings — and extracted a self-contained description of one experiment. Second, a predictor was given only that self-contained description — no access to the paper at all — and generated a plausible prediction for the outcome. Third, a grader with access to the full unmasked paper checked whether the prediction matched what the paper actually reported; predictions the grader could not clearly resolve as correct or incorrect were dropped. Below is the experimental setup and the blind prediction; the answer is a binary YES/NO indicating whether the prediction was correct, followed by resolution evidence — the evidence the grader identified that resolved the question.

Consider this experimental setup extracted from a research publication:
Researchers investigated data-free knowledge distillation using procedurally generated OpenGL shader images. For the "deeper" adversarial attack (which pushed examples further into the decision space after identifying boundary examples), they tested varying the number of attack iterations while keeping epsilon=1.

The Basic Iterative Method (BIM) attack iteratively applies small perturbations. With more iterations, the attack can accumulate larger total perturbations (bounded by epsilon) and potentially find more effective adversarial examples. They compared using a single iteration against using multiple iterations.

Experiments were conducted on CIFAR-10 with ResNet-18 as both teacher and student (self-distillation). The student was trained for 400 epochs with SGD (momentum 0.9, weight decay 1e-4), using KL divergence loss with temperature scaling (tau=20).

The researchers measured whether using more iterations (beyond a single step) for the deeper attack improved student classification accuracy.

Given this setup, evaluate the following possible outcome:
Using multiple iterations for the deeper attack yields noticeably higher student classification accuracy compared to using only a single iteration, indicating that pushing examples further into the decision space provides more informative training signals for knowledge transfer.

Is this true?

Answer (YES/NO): NO